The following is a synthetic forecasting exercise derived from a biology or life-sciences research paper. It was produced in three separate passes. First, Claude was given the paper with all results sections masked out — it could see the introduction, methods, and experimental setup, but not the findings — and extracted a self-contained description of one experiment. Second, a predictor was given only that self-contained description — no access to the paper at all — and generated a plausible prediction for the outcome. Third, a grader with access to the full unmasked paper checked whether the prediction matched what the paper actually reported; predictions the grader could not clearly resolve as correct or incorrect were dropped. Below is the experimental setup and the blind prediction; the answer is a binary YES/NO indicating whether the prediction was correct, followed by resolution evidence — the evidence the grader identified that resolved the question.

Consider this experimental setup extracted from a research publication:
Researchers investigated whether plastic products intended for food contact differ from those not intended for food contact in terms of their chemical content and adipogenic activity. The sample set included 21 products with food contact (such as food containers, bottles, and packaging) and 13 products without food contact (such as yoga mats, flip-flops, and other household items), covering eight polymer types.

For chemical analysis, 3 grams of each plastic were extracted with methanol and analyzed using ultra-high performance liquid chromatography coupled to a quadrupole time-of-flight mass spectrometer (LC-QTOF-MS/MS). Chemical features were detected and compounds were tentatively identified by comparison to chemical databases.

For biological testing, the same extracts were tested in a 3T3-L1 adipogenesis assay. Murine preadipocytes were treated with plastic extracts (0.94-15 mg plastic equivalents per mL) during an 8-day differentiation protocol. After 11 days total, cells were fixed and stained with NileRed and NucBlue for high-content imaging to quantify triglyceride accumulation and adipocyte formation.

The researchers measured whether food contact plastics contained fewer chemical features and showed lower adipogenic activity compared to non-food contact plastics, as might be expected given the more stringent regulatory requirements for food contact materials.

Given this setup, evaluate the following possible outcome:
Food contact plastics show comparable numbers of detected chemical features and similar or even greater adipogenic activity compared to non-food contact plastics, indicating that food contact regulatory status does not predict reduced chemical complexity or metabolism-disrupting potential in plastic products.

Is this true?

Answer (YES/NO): NO